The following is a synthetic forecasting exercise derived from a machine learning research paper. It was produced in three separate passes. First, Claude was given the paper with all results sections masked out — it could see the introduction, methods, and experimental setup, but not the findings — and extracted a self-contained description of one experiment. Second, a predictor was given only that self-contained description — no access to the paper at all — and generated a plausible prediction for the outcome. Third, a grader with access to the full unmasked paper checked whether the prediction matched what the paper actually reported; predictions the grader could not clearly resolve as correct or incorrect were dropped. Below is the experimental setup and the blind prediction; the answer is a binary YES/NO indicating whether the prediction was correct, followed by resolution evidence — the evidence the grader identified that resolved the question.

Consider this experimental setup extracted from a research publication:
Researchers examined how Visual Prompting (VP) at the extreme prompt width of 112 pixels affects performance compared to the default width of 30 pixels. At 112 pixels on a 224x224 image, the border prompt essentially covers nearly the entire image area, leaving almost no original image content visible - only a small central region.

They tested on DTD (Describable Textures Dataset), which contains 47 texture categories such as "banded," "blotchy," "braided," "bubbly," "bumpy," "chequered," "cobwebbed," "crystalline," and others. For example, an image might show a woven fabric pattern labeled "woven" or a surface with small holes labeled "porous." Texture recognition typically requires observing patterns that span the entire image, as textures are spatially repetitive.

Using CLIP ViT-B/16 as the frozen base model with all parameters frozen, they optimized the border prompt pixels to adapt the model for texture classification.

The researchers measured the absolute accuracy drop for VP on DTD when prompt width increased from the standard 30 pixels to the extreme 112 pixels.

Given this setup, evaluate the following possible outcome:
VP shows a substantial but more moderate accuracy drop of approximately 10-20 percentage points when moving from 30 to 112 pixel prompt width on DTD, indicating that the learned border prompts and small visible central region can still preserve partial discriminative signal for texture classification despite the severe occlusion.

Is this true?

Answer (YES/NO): YES